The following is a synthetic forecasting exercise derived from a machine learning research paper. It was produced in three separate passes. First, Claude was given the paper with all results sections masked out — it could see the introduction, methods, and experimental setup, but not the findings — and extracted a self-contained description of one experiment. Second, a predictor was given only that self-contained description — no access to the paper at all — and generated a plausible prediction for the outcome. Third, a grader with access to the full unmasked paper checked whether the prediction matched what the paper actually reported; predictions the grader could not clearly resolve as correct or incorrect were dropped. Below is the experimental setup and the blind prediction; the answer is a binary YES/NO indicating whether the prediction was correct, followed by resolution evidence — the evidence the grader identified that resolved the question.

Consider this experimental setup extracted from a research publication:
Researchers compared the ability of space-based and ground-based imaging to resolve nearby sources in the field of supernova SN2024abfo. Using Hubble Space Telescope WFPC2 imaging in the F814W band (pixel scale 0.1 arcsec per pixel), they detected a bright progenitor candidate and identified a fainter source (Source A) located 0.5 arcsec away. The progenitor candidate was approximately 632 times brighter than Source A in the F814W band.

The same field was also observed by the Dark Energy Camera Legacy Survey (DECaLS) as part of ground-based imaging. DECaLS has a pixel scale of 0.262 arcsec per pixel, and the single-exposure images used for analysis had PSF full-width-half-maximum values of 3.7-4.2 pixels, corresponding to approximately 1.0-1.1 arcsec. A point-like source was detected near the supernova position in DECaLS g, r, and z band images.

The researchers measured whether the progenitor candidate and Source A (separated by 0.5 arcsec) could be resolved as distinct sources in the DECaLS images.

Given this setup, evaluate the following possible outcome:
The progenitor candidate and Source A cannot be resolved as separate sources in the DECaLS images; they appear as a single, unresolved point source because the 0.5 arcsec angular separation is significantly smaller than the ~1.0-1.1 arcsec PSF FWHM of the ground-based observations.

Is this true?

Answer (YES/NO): YES